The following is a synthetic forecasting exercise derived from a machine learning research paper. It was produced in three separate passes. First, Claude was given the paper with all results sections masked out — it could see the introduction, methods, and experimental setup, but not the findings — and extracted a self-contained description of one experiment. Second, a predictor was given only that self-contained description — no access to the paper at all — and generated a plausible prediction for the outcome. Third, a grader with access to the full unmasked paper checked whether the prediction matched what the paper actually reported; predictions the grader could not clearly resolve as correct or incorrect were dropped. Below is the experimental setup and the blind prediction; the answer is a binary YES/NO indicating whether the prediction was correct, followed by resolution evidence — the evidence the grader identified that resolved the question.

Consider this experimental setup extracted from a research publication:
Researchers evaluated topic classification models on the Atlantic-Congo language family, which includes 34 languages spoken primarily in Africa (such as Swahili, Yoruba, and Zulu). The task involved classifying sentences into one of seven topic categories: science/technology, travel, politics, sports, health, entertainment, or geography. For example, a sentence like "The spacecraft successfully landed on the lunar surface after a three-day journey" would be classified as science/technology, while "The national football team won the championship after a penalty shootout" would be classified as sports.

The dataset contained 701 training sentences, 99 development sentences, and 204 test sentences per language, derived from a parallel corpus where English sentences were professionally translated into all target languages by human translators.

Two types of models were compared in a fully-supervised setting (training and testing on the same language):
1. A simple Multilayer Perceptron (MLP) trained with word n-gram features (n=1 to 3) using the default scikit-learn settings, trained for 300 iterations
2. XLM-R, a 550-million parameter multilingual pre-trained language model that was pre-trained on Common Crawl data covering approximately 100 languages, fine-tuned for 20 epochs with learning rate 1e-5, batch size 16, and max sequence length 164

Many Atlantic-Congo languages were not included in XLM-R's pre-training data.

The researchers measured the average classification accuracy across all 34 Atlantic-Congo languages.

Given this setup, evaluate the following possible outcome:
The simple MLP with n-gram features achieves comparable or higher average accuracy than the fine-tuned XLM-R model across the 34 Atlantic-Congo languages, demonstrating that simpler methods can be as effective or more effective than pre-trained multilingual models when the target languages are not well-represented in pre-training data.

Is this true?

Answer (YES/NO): YES